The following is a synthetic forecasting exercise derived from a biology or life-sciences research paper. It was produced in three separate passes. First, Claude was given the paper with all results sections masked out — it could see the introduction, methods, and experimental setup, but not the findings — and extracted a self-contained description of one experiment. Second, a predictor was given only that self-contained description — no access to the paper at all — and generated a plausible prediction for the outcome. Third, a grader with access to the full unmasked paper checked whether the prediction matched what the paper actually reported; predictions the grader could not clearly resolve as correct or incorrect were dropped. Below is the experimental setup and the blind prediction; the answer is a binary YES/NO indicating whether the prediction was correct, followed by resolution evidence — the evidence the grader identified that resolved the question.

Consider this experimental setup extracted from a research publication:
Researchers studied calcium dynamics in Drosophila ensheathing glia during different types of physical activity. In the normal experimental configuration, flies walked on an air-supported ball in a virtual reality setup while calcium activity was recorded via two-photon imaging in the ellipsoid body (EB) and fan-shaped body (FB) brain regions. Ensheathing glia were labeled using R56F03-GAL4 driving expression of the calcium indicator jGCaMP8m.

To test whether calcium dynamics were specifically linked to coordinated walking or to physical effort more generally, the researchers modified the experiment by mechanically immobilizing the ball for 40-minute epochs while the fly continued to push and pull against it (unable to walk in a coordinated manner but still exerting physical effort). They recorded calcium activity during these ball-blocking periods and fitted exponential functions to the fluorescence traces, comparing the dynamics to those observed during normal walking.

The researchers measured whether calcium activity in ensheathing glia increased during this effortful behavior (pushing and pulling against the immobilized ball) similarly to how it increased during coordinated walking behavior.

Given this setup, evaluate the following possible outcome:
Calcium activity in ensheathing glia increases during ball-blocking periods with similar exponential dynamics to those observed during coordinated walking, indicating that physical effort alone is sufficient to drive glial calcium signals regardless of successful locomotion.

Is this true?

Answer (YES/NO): YES